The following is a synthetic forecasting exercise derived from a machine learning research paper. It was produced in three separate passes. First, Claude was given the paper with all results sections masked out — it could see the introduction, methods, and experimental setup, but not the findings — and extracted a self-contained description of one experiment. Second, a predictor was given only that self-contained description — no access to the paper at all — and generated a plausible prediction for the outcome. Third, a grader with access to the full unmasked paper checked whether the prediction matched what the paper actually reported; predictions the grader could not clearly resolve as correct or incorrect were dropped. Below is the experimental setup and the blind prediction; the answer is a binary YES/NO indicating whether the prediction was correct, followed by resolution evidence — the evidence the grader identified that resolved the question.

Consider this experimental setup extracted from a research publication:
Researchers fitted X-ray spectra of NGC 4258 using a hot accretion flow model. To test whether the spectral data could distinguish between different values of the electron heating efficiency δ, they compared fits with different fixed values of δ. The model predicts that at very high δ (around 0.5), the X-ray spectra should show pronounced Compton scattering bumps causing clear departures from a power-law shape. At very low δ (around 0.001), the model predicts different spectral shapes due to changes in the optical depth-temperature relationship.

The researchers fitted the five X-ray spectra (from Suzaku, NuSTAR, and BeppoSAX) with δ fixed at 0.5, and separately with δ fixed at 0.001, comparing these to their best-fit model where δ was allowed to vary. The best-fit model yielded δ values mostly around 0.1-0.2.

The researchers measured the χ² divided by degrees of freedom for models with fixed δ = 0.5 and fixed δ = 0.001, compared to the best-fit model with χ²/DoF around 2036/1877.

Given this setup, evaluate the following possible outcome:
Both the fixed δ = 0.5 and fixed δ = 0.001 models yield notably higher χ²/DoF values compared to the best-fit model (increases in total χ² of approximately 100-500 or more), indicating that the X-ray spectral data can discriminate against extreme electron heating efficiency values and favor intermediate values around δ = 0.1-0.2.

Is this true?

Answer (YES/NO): NO